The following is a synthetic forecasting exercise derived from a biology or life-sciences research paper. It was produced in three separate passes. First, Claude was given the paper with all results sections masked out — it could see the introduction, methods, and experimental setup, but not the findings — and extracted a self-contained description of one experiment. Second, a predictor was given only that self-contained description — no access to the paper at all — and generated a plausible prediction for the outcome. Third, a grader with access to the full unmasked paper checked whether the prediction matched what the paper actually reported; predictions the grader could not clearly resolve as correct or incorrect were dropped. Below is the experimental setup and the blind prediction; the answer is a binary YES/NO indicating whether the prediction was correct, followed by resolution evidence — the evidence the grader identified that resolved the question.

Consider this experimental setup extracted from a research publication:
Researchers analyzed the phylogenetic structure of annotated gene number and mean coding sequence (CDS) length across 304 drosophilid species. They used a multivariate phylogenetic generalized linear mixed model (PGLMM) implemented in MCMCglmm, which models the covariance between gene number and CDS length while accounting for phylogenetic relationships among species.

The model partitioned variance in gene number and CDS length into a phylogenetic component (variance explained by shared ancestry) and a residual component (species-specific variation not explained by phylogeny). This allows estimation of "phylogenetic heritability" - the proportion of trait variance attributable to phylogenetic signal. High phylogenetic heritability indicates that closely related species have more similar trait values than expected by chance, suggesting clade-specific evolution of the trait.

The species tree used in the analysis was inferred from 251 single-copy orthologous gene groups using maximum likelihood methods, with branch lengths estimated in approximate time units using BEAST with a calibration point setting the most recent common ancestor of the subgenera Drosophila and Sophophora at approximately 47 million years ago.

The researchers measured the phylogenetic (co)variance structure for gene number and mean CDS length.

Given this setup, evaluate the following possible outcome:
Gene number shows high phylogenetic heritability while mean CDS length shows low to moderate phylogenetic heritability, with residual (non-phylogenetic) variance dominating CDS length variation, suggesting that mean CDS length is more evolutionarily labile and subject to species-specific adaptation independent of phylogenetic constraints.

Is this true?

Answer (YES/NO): NO